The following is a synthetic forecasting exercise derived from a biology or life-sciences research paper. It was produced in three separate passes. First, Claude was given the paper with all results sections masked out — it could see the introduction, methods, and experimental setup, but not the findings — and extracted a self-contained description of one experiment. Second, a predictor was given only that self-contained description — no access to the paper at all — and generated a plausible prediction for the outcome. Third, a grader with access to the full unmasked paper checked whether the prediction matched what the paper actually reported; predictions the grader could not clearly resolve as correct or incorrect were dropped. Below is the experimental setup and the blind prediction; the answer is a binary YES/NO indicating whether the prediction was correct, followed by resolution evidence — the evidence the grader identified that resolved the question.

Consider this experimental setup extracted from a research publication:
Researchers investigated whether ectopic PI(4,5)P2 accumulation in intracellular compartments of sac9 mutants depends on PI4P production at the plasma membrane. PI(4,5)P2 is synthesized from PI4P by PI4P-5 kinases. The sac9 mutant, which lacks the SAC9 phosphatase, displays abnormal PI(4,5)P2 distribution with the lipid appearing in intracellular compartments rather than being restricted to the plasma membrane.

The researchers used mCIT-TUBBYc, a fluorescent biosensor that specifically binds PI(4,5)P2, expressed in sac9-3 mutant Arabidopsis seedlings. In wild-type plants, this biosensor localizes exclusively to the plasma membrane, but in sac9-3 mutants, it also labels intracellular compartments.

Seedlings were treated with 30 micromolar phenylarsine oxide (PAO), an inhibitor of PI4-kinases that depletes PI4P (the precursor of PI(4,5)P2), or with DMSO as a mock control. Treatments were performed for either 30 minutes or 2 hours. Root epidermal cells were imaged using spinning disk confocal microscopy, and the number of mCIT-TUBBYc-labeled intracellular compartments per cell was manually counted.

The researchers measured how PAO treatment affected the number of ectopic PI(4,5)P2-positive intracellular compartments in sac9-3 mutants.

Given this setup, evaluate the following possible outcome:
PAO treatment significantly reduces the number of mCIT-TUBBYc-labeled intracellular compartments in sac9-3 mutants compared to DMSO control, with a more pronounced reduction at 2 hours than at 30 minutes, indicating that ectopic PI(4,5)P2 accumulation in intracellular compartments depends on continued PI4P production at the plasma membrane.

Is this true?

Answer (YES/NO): YES